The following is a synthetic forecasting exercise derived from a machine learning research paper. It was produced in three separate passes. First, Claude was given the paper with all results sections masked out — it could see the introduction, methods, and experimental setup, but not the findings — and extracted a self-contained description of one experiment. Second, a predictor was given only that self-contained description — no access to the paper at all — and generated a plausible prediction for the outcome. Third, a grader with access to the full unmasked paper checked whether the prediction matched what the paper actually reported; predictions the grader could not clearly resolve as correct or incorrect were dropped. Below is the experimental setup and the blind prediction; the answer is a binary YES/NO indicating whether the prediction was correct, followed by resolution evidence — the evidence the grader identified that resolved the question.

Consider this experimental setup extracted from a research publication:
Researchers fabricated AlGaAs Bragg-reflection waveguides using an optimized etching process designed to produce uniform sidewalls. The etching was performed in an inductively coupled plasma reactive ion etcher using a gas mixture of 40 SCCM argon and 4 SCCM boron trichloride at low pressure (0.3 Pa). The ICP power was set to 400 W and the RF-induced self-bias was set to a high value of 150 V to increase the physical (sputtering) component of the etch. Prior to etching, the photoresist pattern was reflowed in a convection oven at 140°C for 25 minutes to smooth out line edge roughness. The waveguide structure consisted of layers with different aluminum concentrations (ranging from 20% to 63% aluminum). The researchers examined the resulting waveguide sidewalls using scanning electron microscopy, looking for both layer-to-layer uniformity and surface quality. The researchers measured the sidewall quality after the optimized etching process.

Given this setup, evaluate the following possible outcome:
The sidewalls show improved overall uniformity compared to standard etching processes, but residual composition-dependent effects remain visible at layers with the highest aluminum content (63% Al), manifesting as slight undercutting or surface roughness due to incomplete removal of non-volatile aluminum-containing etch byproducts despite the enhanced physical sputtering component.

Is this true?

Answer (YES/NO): NO